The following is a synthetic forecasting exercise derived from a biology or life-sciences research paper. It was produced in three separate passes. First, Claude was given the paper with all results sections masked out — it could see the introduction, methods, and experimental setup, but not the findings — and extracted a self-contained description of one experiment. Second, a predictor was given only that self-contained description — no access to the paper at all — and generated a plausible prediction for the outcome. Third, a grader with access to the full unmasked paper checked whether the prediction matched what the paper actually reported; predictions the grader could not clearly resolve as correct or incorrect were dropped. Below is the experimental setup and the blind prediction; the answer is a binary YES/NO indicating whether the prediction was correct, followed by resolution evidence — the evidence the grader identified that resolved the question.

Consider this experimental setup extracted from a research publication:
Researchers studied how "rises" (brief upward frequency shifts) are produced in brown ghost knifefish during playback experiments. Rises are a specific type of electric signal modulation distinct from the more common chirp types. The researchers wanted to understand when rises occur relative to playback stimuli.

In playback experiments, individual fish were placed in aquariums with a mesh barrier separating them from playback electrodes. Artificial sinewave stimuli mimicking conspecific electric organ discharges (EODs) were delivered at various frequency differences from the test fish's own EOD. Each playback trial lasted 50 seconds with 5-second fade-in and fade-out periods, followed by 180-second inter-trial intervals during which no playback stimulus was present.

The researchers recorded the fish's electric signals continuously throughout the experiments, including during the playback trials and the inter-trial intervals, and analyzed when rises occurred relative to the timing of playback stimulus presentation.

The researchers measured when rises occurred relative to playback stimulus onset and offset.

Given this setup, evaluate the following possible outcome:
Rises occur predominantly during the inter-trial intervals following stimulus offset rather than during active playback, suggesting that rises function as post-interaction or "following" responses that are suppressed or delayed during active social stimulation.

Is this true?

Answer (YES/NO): NO